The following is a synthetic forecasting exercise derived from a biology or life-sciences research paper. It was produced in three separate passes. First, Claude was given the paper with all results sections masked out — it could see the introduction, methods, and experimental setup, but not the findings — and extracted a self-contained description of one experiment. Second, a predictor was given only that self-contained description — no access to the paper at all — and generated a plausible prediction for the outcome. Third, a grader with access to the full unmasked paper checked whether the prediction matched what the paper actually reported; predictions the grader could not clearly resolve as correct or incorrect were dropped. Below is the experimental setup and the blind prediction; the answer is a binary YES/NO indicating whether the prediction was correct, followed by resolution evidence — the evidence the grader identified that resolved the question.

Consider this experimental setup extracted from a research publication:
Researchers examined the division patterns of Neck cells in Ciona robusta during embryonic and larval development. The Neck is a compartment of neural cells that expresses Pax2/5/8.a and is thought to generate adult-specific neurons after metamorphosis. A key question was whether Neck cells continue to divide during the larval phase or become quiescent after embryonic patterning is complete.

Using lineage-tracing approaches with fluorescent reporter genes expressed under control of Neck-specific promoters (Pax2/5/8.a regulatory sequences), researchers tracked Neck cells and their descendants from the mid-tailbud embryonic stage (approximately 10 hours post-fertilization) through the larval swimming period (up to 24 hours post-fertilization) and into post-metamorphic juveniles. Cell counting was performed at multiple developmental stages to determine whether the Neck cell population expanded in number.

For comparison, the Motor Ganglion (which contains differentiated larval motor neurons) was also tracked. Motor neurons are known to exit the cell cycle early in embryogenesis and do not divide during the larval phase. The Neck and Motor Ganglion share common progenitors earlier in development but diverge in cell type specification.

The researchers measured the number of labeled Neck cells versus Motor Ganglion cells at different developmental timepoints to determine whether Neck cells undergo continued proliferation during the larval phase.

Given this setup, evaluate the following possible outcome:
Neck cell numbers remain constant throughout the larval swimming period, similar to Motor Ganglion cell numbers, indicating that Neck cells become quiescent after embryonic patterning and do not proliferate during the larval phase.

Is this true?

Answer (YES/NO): NO